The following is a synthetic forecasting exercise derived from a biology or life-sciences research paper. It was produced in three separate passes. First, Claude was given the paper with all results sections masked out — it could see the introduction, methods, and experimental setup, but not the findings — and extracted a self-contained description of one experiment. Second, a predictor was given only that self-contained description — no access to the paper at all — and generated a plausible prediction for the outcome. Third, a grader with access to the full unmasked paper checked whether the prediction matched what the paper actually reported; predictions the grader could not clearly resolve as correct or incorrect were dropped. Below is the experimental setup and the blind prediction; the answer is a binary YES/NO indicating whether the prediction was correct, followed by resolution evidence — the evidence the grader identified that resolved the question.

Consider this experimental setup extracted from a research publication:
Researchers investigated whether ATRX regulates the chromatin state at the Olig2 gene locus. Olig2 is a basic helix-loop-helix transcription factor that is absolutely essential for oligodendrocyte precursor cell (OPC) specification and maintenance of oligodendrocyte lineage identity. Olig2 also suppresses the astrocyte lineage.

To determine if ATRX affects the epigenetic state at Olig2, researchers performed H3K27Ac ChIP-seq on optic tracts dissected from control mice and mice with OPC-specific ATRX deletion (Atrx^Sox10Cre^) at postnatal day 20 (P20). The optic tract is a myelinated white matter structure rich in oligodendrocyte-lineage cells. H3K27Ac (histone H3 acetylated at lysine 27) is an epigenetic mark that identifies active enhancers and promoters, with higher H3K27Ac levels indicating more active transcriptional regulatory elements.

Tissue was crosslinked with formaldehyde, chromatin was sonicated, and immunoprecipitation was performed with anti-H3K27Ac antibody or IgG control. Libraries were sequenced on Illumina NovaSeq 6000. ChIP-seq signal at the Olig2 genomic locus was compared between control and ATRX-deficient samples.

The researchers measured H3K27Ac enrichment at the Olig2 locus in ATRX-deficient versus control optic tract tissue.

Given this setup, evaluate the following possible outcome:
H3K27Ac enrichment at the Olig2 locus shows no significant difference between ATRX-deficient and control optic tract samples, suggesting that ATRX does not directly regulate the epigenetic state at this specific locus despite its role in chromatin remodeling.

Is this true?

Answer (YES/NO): NO